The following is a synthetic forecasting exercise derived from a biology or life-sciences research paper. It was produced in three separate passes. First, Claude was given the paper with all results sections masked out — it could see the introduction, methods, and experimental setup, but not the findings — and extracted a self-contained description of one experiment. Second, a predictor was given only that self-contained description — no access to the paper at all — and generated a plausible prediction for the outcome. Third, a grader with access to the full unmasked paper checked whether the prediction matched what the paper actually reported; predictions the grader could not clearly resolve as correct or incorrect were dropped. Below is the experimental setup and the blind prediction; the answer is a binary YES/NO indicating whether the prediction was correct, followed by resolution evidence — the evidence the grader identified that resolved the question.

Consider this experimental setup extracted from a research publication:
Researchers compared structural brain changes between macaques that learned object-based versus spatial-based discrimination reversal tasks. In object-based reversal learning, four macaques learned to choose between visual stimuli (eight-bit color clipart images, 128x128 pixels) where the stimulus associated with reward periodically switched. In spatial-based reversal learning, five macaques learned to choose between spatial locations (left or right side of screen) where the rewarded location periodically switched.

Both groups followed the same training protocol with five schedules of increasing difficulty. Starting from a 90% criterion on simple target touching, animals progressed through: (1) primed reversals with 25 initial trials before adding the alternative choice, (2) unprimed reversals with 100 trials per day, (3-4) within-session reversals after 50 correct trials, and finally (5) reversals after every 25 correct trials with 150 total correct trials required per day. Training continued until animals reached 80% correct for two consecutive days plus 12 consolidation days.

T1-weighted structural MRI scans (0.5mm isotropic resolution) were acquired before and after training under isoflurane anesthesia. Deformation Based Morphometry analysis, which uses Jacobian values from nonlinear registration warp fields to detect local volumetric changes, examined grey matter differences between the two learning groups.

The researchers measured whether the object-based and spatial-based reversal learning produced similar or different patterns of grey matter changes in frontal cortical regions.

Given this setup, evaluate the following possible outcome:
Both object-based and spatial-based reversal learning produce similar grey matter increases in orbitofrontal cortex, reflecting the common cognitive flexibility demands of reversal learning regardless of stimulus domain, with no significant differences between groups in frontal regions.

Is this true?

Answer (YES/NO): YES